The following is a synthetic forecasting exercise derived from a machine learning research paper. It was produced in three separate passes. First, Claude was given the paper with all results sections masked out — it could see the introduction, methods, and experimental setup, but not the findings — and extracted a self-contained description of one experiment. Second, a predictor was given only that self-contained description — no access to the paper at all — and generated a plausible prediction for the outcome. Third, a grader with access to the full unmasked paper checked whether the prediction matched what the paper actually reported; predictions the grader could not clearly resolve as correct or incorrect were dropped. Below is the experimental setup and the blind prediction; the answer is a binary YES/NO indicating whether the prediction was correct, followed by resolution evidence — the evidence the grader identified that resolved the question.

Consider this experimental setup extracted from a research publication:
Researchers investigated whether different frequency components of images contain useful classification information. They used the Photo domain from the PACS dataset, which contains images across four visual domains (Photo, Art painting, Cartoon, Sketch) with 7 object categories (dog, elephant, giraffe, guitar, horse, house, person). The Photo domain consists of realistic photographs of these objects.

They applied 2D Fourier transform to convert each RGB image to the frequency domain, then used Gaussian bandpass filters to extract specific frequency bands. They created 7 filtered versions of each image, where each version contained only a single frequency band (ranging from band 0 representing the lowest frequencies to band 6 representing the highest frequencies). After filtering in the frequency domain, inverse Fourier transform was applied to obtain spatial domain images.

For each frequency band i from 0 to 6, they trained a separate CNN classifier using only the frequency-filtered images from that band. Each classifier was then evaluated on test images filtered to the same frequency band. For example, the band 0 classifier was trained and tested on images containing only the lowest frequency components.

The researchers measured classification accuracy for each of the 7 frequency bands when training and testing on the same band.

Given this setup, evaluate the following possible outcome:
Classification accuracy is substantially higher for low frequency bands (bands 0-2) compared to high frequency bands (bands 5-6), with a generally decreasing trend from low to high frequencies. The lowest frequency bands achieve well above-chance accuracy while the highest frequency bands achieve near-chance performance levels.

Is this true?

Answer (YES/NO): NO